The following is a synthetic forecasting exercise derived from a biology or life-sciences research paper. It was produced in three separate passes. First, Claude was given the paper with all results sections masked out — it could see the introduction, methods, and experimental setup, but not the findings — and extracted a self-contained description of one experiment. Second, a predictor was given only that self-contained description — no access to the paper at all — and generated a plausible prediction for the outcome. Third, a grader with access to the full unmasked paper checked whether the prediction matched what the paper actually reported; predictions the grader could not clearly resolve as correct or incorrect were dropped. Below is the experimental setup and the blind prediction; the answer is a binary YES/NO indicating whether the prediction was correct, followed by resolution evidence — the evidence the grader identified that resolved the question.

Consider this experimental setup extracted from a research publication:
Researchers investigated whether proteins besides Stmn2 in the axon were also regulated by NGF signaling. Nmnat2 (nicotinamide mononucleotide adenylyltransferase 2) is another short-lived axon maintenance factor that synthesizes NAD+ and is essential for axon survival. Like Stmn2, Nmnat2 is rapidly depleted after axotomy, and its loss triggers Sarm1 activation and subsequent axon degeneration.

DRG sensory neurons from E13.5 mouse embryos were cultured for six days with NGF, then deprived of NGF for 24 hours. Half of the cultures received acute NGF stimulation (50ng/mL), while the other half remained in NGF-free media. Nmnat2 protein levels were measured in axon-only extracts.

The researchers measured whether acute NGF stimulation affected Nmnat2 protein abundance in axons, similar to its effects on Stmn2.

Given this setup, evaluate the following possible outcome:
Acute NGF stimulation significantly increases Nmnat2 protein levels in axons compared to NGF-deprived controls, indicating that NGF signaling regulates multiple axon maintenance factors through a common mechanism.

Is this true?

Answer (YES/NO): NO